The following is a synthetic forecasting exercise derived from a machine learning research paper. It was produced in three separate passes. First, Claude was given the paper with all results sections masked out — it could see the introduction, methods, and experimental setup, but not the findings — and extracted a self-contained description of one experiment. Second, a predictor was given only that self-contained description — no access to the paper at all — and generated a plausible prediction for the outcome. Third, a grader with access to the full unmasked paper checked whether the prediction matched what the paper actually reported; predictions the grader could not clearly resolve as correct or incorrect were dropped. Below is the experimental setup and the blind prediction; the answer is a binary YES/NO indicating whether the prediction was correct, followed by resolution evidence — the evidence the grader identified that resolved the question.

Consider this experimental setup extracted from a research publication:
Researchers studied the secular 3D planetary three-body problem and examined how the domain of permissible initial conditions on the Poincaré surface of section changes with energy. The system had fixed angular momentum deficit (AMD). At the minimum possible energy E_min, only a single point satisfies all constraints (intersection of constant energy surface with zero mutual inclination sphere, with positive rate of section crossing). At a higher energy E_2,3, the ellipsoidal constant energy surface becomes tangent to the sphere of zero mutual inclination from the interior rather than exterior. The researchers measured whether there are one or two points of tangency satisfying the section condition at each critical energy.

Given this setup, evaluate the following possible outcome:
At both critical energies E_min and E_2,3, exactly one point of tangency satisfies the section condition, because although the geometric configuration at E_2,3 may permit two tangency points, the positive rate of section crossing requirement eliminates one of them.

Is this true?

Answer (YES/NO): YES